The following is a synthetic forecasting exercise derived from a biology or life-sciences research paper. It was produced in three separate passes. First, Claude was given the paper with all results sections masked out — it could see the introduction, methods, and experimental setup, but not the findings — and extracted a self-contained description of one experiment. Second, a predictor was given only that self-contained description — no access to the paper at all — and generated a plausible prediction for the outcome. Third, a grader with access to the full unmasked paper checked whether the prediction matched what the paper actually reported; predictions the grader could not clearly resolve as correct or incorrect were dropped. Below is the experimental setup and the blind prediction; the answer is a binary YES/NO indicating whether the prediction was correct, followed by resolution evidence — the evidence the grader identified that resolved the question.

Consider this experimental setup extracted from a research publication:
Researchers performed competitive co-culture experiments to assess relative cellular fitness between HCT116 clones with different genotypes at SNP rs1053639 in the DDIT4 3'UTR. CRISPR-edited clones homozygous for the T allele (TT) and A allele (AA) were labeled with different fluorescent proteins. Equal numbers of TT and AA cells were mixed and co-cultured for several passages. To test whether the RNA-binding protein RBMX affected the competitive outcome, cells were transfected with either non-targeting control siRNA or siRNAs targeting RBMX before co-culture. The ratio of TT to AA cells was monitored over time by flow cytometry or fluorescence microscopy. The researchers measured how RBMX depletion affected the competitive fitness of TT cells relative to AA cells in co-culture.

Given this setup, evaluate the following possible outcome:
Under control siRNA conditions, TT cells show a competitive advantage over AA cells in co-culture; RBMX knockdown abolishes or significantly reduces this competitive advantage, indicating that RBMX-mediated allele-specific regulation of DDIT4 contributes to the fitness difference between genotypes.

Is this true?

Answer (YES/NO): NO